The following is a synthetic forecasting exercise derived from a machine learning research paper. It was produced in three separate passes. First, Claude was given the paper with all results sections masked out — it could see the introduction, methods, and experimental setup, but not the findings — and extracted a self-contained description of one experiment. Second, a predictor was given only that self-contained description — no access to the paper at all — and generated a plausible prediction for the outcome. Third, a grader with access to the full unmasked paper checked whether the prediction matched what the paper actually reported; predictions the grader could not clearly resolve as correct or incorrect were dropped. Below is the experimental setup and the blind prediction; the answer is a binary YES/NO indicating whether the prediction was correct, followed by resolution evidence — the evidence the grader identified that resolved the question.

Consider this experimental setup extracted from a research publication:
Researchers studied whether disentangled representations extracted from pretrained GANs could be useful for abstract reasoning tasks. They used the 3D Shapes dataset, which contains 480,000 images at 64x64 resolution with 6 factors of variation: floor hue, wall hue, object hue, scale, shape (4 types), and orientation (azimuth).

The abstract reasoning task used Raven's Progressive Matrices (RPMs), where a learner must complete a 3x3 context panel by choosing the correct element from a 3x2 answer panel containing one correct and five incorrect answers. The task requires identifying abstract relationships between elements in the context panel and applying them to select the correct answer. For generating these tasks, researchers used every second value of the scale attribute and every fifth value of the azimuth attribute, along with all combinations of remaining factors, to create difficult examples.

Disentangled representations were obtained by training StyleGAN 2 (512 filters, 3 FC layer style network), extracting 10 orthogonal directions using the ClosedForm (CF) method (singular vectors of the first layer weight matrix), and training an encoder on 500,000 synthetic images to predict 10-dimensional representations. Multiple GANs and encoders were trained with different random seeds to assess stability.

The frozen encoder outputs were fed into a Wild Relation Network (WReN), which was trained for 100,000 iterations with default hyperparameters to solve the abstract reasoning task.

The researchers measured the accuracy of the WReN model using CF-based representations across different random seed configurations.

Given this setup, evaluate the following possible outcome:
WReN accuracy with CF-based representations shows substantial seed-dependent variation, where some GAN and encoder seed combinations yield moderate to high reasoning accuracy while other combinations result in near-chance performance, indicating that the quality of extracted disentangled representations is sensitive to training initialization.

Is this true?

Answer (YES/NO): NO